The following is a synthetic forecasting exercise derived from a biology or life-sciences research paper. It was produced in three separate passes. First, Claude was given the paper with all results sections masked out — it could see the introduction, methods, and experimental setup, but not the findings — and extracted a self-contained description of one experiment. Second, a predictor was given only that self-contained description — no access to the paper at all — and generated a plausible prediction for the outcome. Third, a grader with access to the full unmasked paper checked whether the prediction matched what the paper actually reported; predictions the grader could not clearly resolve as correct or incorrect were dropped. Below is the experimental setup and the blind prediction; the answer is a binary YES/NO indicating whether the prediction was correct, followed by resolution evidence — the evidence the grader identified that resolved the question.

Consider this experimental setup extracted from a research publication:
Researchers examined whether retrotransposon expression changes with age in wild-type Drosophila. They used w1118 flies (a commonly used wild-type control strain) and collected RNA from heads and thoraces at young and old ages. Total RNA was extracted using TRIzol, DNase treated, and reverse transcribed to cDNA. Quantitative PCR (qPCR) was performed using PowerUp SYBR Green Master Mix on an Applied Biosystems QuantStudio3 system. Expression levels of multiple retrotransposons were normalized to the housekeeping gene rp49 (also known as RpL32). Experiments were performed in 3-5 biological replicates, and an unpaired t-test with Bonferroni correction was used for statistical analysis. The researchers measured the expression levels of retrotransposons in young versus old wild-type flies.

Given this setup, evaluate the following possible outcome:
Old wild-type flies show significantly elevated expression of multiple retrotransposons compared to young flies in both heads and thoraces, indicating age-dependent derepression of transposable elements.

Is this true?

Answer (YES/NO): YES